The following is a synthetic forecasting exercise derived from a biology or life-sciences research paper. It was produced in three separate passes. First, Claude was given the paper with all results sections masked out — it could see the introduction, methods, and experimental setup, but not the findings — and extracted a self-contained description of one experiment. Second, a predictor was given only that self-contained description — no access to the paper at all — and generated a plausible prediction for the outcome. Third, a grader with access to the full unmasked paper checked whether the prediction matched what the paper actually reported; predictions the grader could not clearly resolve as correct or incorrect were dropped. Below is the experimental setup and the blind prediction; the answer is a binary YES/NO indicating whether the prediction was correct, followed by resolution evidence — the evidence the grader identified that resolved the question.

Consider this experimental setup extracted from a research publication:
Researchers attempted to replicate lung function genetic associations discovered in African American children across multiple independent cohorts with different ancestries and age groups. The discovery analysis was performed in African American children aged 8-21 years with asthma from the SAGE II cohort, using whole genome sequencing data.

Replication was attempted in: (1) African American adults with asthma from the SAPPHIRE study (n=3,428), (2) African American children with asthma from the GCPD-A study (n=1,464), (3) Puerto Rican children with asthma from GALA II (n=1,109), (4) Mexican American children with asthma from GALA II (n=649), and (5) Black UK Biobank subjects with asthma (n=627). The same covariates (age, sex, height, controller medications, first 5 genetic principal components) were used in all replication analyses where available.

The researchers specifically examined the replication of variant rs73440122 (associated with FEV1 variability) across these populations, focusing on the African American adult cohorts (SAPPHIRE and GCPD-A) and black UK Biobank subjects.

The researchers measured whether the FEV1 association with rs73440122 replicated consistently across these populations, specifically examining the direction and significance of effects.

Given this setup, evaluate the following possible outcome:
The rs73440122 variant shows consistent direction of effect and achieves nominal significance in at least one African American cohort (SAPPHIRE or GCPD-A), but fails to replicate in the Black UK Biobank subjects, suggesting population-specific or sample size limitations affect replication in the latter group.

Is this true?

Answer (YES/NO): NO